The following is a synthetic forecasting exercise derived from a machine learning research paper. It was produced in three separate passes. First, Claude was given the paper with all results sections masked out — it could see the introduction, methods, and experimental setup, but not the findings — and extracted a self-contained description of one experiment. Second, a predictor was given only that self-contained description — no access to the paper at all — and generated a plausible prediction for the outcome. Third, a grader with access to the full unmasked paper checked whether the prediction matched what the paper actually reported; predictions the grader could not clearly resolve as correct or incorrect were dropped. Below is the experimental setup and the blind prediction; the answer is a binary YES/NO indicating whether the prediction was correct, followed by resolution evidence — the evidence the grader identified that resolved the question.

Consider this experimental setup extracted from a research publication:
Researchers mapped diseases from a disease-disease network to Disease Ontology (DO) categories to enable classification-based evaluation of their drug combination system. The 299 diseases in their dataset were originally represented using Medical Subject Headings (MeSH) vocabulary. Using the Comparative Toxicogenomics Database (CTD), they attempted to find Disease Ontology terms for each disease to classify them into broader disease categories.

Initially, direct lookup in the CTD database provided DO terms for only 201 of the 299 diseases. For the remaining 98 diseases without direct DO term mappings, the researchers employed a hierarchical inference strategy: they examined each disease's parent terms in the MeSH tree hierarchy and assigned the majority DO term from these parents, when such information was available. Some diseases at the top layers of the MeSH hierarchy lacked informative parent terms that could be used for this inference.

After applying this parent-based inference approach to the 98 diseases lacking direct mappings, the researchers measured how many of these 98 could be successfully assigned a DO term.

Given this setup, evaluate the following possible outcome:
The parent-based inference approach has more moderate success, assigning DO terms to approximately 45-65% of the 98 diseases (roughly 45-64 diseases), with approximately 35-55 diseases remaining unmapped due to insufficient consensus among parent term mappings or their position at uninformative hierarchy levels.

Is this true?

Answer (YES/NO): NO